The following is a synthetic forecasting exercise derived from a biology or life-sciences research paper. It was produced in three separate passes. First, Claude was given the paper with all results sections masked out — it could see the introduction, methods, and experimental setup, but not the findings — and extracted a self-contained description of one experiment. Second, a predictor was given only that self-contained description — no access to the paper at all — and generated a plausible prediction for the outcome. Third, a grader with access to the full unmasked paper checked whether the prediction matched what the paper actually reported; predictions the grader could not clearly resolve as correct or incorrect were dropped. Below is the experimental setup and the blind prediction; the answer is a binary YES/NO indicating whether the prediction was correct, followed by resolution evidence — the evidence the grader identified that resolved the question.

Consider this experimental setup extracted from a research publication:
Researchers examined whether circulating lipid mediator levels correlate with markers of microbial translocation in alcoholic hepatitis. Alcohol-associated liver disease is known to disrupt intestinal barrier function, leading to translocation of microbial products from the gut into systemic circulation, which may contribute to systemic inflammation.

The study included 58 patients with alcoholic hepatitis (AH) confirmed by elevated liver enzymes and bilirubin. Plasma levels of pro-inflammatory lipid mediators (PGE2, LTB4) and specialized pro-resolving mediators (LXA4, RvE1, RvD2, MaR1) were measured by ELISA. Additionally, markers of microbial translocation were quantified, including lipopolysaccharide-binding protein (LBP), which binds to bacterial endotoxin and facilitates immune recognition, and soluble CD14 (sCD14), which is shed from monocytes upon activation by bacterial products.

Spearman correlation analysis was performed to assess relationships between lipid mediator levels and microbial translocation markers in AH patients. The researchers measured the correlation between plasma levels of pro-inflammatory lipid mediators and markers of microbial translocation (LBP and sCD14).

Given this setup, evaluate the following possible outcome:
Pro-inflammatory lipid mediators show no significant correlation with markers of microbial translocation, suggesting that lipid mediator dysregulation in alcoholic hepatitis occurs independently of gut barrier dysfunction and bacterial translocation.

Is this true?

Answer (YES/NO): YES